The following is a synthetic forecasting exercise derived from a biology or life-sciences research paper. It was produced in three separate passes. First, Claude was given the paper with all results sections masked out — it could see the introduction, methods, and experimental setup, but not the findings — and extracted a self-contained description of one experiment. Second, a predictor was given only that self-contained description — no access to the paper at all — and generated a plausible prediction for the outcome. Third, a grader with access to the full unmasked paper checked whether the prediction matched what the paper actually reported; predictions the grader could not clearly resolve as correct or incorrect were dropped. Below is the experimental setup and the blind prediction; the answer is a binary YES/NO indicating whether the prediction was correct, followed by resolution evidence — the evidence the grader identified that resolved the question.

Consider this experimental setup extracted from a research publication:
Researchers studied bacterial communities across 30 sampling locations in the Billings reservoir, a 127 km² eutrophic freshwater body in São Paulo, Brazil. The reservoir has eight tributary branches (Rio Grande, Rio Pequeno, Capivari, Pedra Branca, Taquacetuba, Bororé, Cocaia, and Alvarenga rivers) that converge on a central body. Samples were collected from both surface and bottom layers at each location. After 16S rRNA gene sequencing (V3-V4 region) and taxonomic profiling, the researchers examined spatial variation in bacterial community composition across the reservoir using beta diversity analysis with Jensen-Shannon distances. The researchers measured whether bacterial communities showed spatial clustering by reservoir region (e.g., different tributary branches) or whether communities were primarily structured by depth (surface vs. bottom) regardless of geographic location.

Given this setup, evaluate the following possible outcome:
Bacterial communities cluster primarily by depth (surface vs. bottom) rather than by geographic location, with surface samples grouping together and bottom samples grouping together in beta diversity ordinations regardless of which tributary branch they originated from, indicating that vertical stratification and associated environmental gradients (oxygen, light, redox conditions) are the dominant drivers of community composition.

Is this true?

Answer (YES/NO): NO